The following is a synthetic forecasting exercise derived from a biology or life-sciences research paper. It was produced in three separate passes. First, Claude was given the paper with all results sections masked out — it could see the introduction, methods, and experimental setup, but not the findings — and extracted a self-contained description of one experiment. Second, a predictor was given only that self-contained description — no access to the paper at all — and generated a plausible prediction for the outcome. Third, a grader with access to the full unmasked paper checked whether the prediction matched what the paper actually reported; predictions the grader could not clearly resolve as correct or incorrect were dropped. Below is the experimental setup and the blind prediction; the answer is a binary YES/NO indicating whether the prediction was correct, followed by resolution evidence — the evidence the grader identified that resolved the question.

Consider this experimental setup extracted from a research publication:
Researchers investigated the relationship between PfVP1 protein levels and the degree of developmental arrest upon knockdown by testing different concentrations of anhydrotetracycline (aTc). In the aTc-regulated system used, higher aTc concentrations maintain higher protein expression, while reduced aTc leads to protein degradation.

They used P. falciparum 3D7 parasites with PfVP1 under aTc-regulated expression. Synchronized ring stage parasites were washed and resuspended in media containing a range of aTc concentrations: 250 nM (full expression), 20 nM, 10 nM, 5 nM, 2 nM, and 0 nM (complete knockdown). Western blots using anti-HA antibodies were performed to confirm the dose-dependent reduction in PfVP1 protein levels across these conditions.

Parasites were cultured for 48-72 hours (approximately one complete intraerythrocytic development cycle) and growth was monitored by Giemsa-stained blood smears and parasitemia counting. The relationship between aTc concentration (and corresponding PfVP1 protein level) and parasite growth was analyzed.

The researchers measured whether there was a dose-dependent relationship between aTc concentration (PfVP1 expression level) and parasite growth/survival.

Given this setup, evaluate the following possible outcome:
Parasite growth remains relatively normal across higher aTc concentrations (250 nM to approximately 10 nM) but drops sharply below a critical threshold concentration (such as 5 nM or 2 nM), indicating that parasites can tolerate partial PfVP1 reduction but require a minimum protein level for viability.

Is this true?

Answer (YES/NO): YES